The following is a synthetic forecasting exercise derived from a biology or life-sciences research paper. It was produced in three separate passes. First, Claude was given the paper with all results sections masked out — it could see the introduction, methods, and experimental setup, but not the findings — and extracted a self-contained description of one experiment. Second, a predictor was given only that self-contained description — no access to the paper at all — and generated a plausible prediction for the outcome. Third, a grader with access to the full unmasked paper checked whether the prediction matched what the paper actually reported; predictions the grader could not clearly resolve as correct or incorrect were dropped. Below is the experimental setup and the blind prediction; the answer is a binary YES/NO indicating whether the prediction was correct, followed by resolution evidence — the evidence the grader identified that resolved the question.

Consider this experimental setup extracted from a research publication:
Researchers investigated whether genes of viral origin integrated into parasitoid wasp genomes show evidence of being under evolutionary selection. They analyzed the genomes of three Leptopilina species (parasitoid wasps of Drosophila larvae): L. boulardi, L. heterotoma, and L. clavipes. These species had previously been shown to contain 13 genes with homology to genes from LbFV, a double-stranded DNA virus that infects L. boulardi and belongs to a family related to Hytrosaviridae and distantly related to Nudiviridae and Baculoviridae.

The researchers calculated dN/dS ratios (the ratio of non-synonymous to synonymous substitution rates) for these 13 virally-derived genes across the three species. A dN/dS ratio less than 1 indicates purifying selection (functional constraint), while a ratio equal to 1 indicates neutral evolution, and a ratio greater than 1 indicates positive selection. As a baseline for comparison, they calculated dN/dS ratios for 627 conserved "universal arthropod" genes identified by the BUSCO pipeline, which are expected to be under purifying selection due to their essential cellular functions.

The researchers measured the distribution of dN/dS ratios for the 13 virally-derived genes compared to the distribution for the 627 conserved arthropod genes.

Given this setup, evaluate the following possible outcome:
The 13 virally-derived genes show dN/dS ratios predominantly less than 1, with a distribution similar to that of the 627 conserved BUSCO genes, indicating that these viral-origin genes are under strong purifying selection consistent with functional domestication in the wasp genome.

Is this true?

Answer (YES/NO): YES